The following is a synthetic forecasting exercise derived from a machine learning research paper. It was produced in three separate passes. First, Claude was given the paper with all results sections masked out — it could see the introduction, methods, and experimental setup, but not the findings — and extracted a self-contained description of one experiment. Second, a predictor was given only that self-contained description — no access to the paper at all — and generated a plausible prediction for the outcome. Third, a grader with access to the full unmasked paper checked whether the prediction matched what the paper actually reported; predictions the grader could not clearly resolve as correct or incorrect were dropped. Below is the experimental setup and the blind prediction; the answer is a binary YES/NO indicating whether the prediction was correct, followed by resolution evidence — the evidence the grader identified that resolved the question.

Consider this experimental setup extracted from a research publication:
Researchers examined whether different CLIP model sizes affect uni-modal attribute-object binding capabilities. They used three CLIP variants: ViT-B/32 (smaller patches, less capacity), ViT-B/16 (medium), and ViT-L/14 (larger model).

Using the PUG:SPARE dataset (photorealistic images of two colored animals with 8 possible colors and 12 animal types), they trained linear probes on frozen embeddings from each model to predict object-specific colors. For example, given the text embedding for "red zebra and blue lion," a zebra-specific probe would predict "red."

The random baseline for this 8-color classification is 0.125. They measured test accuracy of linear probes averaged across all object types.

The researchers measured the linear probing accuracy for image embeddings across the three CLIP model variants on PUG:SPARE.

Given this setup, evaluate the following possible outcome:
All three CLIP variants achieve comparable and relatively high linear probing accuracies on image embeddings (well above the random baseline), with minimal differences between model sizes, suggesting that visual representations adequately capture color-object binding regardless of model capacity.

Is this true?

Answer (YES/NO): YES